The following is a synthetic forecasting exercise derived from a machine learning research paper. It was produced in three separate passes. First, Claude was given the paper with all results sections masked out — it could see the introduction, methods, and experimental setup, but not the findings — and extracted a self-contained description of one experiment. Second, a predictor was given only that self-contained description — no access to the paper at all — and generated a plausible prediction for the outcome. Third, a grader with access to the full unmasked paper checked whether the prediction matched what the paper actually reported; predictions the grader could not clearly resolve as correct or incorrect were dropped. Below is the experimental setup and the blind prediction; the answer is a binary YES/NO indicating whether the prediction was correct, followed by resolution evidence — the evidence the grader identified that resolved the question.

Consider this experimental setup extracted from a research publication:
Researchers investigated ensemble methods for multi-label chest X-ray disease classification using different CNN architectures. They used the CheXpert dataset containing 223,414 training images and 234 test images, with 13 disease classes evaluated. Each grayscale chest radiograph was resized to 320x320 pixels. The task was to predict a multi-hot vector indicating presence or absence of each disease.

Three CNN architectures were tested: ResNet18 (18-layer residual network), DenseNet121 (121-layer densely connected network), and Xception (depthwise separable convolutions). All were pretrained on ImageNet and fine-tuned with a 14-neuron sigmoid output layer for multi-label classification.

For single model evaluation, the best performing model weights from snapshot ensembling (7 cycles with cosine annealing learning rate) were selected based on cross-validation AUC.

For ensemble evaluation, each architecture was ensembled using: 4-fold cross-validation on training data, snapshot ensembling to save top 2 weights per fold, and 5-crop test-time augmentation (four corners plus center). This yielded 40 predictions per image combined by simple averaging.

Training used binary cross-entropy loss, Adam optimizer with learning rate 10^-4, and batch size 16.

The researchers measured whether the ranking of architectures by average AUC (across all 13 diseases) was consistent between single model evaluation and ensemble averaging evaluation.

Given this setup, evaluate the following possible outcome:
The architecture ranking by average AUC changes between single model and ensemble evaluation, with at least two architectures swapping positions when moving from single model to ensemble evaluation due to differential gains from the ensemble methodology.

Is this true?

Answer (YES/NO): NO